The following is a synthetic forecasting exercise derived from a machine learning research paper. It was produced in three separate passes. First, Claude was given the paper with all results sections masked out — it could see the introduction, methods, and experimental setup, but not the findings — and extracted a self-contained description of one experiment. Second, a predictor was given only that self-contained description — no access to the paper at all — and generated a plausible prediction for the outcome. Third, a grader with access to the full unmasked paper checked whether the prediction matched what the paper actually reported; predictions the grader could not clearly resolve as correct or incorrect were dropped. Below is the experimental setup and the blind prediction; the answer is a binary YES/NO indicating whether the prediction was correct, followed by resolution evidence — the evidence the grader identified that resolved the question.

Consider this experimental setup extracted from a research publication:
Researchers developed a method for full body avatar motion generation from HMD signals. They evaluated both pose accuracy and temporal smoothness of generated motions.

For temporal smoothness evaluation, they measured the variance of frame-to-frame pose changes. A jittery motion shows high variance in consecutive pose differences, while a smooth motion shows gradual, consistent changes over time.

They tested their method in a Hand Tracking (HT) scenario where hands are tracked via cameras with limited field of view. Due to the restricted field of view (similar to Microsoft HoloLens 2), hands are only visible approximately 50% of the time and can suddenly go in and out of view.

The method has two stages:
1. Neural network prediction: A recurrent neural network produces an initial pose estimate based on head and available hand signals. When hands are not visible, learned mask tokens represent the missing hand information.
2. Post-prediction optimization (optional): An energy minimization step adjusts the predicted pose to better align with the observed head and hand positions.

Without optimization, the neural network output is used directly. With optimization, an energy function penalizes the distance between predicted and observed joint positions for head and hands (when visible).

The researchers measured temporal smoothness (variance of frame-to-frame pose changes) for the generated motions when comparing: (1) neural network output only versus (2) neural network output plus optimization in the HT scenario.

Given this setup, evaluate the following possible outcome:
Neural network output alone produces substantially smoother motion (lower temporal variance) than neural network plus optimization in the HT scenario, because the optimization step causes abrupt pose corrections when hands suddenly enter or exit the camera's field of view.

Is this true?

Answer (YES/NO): NO